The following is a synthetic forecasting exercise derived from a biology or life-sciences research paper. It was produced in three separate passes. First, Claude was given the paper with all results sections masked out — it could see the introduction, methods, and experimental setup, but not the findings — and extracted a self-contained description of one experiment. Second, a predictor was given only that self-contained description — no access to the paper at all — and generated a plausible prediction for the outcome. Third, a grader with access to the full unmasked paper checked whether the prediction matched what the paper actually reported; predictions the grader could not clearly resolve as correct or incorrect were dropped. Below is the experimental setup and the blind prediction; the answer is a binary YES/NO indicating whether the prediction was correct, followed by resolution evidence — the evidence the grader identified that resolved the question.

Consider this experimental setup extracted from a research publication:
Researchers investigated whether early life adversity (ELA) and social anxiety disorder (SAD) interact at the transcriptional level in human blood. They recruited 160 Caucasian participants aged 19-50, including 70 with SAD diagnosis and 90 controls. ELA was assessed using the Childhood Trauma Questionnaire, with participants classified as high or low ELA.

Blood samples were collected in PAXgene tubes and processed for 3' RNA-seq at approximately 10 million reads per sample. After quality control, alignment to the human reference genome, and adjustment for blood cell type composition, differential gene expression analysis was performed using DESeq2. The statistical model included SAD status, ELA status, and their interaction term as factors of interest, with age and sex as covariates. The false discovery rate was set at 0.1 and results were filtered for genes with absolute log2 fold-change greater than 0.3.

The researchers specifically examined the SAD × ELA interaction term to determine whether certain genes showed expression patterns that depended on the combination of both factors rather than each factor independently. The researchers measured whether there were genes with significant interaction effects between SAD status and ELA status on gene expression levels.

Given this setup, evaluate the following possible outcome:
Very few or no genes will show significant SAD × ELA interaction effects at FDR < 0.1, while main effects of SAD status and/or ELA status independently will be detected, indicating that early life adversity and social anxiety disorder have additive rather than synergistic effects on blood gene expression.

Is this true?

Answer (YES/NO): YES